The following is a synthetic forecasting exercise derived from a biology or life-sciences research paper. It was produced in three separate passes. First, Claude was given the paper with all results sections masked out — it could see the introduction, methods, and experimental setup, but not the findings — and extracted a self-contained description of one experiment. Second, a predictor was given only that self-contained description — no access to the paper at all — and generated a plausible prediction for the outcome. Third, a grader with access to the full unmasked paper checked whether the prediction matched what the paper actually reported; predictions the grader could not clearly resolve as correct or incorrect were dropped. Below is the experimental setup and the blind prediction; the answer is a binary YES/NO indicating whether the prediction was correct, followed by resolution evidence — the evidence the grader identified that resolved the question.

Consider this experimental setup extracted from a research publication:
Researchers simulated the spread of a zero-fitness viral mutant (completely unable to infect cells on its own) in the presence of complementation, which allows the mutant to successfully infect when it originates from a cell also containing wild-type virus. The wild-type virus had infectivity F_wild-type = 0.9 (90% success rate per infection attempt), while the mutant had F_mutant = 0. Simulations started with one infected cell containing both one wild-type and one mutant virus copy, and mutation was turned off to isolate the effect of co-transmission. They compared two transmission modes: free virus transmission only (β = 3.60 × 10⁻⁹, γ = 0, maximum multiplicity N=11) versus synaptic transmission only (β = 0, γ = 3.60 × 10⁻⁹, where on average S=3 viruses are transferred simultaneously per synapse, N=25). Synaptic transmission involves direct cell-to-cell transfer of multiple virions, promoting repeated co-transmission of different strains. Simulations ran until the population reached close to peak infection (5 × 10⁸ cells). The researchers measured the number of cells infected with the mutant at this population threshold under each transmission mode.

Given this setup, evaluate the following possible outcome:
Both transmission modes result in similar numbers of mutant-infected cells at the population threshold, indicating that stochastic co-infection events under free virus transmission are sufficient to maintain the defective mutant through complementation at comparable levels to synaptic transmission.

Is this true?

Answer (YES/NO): NO